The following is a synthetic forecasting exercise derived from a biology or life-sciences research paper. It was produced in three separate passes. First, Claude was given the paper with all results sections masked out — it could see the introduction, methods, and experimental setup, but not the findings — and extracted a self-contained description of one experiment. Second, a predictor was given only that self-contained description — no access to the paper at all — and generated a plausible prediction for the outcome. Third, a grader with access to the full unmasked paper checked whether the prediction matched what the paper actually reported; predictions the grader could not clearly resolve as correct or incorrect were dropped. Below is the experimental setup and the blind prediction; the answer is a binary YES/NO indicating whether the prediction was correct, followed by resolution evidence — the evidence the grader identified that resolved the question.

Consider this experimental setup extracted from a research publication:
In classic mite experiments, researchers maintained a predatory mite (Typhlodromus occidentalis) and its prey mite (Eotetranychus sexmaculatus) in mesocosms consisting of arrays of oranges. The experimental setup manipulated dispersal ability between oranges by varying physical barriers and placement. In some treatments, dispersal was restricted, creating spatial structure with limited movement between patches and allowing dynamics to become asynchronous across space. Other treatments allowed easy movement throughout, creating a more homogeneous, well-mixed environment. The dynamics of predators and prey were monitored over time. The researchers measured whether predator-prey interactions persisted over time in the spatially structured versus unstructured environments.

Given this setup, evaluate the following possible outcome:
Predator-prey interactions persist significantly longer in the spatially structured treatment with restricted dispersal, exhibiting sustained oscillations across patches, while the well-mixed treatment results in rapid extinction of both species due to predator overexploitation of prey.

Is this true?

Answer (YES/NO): YES